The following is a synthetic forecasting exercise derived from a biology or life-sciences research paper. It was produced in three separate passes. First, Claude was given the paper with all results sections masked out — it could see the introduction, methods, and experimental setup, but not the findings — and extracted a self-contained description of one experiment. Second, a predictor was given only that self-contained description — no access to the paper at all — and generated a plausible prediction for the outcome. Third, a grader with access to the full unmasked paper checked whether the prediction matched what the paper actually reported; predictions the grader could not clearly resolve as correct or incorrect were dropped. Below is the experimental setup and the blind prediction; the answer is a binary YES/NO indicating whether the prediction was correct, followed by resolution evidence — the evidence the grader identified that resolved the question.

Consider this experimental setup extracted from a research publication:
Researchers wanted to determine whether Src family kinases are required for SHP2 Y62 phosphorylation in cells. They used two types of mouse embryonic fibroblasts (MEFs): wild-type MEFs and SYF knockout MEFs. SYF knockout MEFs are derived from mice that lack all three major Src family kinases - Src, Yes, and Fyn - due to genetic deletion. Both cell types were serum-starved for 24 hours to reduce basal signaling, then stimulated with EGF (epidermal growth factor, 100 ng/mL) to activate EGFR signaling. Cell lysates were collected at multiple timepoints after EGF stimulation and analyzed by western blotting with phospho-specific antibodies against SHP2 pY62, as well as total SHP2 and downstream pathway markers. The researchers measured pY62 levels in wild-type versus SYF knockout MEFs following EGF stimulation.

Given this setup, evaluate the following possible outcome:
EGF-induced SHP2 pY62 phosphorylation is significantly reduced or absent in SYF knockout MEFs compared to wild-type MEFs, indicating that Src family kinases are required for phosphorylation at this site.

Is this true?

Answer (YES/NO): YES